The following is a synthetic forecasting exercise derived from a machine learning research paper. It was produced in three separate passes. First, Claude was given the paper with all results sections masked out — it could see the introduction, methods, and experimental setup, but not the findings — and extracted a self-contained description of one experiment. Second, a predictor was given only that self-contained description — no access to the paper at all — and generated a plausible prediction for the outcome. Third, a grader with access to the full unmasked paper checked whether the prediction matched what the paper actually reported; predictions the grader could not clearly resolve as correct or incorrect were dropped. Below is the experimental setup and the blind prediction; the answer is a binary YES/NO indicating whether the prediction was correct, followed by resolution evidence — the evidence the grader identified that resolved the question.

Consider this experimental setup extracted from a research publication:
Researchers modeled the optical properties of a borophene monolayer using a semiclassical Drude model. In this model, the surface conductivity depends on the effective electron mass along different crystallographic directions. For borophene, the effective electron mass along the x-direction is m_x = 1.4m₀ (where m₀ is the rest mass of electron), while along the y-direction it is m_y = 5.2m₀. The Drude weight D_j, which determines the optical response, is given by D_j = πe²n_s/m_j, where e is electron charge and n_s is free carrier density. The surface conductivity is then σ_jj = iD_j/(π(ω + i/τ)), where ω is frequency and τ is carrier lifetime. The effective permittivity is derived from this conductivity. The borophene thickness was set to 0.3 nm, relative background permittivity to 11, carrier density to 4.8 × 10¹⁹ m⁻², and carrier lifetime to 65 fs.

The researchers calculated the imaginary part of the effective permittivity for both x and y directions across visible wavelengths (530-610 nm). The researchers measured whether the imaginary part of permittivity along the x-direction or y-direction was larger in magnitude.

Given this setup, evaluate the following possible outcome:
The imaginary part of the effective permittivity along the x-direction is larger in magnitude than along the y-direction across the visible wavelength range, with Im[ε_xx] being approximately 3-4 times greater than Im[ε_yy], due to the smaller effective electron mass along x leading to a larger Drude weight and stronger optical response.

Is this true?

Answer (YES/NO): YES